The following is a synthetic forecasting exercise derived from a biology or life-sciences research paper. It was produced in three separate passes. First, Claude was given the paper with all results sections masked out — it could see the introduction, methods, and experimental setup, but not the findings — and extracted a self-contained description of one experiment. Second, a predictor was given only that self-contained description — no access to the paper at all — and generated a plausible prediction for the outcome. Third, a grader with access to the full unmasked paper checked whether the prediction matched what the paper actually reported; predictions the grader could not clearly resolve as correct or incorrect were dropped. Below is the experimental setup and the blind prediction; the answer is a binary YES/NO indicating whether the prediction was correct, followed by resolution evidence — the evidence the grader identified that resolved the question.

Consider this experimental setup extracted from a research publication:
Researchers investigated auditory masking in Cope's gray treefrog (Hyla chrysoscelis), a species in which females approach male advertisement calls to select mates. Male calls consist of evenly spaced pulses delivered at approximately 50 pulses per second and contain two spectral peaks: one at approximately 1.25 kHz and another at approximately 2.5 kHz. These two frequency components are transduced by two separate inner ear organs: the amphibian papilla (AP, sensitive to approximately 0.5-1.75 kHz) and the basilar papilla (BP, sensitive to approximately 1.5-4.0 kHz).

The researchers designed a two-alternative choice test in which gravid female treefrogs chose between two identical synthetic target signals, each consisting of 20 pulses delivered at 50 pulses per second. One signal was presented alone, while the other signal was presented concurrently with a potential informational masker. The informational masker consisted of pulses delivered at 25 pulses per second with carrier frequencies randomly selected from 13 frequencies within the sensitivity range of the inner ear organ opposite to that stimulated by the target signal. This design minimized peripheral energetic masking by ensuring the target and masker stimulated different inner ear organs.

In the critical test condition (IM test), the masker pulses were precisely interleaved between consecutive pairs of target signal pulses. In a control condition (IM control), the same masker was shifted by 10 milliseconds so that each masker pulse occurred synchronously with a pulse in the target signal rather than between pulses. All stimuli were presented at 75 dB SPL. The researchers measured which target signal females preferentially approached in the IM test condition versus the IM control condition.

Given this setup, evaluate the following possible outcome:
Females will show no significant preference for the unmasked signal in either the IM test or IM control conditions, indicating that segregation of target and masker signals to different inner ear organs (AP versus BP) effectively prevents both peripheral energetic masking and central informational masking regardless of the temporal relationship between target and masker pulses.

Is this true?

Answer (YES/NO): NO